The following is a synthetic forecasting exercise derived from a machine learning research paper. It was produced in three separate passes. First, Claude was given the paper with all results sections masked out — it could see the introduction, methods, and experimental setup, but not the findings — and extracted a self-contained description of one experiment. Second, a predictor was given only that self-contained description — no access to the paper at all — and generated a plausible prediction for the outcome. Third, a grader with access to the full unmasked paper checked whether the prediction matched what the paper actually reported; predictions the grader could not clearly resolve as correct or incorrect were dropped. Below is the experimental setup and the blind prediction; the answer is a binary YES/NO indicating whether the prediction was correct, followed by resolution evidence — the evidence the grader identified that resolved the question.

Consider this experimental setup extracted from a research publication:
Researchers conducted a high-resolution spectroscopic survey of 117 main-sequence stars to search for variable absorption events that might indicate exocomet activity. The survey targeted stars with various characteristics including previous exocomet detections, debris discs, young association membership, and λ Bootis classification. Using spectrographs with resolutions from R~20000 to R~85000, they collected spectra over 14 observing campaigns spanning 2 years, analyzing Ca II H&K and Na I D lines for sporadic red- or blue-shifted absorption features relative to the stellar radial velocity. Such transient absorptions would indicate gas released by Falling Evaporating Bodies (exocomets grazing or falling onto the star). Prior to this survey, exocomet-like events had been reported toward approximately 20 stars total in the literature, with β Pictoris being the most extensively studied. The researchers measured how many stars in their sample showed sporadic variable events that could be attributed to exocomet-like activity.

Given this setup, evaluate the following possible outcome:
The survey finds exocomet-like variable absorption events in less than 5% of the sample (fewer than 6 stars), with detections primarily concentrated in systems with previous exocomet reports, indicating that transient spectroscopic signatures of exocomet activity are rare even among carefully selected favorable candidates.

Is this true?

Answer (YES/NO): NO